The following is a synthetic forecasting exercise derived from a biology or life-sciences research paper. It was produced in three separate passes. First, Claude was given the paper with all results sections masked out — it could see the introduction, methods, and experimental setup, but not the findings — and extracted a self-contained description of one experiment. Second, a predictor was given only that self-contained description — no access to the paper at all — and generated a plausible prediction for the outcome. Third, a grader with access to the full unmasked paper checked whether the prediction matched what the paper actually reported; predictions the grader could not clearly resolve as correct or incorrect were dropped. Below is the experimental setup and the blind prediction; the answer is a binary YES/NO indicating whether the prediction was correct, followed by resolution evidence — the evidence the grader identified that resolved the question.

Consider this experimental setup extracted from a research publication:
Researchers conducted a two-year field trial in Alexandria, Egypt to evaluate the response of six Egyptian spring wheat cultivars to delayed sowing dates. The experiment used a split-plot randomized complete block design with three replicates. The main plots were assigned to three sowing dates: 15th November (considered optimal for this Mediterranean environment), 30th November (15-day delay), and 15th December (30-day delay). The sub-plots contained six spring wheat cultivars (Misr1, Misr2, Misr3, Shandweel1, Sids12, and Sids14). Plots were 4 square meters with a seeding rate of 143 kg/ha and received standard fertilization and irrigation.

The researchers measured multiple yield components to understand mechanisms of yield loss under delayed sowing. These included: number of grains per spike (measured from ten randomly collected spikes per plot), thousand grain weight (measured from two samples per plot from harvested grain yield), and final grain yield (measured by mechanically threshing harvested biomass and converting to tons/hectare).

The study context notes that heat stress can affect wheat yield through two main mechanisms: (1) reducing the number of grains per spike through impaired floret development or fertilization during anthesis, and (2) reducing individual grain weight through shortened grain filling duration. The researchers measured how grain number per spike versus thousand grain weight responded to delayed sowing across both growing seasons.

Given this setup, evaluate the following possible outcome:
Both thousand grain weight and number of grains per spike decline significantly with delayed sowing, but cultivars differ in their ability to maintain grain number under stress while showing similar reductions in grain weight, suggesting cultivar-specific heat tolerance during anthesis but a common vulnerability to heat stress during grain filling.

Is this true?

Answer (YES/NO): NO